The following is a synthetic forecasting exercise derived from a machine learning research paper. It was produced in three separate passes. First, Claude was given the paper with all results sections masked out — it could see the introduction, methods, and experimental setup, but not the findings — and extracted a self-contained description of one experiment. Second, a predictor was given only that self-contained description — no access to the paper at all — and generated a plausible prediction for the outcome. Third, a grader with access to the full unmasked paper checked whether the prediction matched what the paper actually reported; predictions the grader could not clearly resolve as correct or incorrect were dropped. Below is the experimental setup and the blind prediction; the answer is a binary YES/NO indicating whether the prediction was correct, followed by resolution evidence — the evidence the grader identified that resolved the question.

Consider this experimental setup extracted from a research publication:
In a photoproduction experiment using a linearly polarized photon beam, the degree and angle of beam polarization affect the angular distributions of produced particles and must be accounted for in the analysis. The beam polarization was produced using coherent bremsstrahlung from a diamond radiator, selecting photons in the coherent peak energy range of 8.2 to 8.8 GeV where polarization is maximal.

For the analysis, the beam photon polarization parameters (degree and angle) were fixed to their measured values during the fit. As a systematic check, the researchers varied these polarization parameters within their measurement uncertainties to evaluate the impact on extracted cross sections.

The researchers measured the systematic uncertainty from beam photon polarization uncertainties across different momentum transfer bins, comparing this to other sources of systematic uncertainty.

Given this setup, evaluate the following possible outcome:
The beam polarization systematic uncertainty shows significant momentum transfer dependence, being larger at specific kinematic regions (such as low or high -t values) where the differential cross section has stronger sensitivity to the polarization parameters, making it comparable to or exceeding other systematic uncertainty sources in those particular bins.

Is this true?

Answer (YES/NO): YES